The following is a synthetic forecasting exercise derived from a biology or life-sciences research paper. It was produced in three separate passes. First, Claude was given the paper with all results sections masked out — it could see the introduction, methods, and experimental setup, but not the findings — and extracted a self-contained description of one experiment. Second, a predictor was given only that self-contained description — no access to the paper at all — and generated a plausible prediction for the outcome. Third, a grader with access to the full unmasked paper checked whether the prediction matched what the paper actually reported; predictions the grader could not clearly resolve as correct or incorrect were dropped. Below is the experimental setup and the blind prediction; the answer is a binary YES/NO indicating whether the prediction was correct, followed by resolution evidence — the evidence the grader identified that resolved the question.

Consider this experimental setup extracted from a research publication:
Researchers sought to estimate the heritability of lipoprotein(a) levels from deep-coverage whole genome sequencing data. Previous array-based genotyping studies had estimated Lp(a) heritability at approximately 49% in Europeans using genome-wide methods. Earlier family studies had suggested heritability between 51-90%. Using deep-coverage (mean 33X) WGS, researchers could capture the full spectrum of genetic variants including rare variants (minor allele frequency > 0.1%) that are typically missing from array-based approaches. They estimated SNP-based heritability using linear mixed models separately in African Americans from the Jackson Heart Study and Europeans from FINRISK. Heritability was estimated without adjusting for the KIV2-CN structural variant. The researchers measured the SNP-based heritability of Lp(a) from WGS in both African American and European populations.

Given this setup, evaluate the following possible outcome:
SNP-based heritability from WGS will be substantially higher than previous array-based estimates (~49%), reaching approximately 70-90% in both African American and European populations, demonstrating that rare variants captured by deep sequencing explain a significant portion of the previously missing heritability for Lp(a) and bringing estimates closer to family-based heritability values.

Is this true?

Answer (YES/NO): YES